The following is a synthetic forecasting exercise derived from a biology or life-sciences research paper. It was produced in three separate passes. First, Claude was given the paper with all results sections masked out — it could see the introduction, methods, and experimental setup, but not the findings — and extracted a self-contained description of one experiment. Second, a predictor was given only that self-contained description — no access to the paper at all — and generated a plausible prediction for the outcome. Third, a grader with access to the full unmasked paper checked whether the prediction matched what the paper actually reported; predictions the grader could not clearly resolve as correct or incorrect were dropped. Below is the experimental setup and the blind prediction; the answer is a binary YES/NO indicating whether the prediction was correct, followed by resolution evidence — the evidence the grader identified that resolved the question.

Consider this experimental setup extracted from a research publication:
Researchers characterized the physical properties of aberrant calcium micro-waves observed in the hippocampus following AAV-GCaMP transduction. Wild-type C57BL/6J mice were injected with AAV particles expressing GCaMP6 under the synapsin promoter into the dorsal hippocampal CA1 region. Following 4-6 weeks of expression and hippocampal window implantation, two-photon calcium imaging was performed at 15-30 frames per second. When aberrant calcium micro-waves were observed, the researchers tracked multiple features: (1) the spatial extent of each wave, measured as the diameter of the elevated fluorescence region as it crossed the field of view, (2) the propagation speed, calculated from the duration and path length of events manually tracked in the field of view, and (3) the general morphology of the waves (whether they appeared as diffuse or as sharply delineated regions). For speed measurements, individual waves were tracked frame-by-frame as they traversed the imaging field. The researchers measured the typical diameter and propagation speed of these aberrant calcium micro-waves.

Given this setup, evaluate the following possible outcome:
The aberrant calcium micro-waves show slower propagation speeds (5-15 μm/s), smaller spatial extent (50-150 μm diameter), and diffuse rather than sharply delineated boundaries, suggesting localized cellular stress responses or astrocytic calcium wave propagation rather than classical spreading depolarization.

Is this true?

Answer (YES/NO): NO